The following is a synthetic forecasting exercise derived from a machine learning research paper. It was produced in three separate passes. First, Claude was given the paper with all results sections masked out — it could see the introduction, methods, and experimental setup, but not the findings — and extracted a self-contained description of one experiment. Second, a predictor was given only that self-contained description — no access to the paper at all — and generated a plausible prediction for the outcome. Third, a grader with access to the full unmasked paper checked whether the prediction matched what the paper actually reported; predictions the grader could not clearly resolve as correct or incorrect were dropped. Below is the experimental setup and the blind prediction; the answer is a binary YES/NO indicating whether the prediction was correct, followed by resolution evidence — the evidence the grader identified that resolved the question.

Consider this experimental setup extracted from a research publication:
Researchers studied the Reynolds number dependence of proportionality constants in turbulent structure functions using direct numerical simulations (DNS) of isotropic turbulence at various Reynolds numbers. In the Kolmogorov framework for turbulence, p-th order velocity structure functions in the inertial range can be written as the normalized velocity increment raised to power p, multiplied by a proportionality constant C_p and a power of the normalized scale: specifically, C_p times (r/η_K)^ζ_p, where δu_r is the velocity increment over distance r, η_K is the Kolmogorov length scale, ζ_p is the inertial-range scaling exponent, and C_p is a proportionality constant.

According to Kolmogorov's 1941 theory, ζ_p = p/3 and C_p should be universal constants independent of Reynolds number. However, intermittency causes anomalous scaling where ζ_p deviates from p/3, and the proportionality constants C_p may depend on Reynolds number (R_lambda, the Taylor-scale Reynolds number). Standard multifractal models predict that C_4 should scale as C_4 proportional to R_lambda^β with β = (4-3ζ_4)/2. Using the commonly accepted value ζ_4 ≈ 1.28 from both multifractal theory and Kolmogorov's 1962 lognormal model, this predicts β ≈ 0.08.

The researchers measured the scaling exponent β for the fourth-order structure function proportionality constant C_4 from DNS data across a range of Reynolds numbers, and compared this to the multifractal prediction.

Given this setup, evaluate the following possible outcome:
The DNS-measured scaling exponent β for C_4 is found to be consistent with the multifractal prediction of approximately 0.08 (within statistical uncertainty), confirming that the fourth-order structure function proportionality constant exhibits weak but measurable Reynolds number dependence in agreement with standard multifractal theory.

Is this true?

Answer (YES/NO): NO